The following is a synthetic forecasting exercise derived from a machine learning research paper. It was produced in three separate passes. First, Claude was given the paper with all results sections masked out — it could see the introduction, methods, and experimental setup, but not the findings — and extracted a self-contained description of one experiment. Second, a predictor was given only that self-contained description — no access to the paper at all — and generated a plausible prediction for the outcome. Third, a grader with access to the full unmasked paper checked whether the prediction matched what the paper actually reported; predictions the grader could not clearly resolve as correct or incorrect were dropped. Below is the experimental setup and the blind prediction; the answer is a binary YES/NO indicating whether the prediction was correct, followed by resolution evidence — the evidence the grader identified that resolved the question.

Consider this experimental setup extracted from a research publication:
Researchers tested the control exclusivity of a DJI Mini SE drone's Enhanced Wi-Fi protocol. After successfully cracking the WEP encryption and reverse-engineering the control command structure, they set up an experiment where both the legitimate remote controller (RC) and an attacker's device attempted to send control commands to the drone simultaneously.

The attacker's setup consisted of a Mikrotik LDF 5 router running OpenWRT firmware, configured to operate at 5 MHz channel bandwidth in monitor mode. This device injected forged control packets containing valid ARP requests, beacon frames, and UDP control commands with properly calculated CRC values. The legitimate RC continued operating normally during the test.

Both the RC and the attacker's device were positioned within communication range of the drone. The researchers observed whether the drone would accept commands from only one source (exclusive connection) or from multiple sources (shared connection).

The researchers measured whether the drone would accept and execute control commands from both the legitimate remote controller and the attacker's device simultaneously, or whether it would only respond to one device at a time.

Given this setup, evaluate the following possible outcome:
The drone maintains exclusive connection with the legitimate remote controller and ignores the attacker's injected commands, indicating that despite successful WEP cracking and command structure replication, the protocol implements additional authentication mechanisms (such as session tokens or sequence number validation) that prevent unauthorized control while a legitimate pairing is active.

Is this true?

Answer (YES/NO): NO